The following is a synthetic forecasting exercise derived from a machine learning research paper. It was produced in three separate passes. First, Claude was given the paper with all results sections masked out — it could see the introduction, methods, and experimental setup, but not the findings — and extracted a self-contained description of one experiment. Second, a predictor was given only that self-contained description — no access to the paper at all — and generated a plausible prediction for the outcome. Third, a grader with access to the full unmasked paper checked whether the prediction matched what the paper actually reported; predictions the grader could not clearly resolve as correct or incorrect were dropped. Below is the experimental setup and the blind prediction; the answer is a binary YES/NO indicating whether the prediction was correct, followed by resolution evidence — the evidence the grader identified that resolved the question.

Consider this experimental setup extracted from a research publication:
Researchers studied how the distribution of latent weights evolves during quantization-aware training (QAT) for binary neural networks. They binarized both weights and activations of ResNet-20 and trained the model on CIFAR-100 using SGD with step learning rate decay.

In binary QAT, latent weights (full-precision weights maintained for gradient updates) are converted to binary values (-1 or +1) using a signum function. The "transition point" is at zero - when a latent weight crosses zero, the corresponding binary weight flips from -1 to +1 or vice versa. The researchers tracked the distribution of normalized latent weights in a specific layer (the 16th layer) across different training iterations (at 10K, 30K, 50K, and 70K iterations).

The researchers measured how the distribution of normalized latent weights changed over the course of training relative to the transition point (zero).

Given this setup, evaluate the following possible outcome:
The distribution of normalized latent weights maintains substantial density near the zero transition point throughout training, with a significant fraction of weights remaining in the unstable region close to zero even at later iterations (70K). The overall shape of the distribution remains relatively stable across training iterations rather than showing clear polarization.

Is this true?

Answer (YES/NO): NO